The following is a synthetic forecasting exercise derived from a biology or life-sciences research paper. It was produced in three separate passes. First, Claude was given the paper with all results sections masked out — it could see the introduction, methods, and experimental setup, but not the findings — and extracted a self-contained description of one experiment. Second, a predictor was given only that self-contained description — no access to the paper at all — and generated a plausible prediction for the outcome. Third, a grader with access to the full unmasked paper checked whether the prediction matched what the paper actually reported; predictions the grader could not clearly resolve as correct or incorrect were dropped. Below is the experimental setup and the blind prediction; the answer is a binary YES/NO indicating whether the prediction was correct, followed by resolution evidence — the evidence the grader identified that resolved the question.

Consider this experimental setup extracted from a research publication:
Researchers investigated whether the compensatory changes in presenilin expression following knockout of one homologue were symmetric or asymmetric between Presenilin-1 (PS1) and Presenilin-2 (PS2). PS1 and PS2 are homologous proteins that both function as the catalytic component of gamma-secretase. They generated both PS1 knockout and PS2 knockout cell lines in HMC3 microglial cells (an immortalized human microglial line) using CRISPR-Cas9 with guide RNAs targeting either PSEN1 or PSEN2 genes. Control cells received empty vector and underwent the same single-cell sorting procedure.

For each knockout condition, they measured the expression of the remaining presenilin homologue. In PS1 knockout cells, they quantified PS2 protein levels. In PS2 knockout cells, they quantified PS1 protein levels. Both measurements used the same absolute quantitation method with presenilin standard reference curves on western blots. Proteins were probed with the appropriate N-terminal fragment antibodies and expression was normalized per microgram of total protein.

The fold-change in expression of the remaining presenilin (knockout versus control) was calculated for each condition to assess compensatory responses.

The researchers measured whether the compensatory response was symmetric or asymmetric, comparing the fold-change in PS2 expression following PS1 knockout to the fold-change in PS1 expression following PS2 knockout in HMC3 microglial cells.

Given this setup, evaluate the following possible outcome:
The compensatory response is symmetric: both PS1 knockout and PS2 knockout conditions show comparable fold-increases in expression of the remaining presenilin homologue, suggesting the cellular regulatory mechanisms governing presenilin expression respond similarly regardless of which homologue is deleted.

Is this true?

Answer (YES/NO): NO